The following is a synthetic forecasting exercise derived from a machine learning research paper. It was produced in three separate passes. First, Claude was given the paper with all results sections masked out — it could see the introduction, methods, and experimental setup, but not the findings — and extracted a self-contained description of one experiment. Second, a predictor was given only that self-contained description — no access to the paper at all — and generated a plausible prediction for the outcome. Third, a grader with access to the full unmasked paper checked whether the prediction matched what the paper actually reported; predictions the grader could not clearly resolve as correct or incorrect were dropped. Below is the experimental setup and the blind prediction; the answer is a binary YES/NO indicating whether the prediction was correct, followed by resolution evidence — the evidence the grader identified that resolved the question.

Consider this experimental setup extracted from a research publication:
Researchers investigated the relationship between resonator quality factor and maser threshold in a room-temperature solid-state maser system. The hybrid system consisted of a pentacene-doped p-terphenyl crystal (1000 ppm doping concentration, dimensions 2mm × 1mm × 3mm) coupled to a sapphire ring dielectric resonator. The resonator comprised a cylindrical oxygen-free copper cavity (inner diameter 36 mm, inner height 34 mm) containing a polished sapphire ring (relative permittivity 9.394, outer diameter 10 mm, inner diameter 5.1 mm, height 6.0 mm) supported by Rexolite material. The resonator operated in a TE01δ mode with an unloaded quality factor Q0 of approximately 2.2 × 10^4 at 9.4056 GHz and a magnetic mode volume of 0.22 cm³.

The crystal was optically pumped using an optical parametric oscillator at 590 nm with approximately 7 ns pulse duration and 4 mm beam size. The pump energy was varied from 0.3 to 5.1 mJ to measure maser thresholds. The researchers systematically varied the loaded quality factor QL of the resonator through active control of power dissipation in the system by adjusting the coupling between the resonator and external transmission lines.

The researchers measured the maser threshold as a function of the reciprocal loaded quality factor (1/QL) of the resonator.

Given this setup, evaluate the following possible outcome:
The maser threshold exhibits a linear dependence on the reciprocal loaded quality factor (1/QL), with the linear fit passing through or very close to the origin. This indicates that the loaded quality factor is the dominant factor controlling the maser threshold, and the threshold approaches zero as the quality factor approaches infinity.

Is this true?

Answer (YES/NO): YES